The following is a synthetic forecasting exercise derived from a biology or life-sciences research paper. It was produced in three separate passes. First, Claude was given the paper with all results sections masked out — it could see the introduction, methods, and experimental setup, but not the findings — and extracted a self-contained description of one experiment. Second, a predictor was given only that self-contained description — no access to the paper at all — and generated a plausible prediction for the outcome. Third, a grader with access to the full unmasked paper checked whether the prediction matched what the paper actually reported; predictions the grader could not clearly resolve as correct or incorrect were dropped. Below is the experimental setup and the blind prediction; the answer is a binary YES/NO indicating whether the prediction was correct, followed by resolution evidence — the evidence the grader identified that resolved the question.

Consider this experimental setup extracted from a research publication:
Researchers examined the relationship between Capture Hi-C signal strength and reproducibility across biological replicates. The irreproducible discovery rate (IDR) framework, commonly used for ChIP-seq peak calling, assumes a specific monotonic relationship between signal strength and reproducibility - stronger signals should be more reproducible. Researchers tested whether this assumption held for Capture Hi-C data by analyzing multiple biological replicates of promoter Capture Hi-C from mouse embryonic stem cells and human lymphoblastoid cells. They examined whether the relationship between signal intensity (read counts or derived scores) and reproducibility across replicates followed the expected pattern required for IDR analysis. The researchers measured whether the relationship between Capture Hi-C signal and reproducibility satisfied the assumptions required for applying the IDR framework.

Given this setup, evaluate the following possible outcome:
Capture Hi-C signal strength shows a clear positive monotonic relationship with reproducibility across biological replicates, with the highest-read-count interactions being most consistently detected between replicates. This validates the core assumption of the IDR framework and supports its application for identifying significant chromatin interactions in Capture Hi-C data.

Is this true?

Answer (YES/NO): NO